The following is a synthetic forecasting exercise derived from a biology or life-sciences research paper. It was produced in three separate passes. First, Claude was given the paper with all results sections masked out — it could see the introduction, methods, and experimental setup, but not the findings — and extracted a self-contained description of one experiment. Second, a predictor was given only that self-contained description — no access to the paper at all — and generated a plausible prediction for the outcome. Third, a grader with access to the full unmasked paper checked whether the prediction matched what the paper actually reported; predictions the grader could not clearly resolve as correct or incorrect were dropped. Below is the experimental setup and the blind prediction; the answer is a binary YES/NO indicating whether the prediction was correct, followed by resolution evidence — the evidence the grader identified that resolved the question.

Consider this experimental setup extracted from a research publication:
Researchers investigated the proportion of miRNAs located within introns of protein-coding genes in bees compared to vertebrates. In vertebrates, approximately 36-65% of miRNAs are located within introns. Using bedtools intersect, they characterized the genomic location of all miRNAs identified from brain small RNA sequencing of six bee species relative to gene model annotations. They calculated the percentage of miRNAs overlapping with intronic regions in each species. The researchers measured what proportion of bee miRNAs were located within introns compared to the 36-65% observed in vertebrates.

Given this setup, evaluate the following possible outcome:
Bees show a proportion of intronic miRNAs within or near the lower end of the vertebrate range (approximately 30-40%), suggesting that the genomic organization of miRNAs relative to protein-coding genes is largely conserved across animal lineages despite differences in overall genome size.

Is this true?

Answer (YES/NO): NO